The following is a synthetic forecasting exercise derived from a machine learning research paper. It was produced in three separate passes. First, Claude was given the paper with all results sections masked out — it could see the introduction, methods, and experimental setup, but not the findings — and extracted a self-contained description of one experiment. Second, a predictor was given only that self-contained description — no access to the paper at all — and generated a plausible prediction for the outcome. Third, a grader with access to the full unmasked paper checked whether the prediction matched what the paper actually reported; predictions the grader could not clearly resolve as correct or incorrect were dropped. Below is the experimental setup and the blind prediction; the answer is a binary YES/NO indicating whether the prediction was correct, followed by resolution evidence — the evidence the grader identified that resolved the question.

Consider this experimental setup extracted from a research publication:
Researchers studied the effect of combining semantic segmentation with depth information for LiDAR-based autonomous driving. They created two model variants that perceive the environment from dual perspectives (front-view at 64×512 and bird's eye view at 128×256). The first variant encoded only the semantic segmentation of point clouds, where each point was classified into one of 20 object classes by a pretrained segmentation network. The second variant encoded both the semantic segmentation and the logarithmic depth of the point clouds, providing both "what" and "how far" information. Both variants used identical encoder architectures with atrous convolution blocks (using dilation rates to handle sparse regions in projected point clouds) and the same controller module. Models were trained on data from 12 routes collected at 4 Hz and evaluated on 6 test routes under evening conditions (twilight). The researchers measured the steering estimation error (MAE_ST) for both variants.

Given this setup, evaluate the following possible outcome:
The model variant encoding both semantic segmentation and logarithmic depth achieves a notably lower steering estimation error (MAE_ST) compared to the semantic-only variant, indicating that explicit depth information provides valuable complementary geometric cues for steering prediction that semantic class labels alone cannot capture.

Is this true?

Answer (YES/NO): NO